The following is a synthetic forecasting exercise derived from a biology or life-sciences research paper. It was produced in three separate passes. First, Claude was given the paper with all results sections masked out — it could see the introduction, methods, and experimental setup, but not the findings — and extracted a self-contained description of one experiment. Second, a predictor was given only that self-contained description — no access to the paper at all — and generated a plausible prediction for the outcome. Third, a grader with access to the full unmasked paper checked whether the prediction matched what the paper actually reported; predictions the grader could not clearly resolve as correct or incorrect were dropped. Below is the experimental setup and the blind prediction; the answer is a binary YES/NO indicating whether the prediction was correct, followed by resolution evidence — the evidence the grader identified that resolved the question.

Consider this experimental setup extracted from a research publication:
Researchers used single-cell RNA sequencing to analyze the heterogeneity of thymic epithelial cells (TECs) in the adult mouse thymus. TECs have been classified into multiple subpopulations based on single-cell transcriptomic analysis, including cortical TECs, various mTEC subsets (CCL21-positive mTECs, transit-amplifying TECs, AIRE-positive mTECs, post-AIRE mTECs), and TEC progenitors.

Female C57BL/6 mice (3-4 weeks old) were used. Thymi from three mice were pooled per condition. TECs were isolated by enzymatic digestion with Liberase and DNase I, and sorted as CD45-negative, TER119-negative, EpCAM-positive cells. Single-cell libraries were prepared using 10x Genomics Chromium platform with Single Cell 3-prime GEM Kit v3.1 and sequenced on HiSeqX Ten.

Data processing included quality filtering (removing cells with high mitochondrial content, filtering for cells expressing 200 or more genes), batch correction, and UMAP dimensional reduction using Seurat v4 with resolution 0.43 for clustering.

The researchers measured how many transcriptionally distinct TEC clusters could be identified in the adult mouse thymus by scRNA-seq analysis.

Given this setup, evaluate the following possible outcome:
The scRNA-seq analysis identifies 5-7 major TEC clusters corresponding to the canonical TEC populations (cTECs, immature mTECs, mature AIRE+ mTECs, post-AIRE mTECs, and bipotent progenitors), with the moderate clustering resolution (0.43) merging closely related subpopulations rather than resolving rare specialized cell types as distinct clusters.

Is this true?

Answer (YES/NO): NO